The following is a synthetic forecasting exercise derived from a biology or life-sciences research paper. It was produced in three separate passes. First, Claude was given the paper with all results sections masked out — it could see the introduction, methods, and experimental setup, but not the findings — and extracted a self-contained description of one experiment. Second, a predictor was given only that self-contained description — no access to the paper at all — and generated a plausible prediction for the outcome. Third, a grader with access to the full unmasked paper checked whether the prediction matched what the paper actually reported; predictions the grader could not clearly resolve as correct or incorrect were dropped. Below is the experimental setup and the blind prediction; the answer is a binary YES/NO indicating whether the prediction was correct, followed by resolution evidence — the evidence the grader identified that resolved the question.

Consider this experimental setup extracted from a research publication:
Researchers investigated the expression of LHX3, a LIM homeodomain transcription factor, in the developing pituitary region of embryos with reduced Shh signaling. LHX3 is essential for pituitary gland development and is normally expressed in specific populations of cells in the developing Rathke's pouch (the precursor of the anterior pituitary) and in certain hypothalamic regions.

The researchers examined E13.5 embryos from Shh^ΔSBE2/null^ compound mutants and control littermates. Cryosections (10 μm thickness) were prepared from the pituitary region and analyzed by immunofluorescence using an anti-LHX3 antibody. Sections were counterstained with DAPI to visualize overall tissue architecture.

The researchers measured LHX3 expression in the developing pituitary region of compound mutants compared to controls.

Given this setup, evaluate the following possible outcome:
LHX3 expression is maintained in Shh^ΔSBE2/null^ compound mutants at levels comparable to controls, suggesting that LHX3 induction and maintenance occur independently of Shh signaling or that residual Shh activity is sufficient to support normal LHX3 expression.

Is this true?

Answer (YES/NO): YES